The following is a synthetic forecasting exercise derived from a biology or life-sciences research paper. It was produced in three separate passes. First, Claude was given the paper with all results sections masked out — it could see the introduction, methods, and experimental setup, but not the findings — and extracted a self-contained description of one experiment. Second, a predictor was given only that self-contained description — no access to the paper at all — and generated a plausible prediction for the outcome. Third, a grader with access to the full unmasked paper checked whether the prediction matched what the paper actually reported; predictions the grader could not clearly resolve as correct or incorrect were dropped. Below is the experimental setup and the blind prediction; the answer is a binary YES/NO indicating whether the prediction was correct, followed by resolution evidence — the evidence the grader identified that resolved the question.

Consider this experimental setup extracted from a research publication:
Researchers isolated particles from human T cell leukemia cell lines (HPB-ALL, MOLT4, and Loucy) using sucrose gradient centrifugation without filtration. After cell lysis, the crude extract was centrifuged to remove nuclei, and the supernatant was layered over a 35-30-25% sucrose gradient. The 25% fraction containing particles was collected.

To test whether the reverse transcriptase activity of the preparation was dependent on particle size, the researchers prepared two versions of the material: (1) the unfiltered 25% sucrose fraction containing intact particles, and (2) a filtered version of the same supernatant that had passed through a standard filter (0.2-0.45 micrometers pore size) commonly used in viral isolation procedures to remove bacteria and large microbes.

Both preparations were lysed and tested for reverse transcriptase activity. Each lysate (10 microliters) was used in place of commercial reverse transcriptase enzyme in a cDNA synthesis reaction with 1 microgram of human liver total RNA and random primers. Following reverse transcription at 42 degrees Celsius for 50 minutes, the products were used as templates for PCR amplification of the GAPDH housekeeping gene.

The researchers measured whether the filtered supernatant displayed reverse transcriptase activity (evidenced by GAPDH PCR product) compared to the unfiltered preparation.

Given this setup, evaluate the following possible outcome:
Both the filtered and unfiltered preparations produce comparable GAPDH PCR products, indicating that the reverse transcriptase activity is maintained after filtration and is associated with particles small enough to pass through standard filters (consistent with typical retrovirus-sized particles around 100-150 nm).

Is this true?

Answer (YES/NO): NO